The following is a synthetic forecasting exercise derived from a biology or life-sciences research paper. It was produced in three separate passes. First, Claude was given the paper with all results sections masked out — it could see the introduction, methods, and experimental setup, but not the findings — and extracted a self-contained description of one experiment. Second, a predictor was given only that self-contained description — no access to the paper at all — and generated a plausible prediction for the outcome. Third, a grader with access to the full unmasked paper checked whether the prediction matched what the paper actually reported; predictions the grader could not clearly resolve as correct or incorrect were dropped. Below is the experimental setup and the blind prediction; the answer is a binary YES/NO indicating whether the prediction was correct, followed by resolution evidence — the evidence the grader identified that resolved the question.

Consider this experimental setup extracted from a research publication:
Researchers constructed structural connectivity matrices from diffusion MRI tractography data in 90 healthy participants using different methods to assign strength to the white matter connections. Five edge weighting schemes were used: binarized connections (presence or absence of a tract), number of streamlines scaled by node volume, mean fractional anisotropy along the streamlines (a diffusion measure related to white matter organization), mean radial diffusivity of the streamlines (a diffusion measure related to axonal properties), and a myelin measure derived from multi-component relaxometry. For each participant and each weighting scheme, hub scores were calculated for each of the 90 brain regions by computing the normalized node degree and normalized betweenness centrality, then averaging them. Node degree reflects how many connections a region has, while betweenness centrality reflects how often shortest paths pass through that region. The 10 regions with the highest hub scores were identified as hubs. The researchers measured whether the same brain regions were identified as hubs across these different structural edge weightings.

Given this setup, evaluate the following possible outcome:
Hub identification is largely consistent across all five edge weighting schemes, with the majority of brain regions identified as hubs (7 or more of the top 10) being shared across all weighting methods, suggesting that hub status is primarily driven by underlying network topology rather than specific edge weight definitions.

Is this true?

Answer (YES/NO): NO